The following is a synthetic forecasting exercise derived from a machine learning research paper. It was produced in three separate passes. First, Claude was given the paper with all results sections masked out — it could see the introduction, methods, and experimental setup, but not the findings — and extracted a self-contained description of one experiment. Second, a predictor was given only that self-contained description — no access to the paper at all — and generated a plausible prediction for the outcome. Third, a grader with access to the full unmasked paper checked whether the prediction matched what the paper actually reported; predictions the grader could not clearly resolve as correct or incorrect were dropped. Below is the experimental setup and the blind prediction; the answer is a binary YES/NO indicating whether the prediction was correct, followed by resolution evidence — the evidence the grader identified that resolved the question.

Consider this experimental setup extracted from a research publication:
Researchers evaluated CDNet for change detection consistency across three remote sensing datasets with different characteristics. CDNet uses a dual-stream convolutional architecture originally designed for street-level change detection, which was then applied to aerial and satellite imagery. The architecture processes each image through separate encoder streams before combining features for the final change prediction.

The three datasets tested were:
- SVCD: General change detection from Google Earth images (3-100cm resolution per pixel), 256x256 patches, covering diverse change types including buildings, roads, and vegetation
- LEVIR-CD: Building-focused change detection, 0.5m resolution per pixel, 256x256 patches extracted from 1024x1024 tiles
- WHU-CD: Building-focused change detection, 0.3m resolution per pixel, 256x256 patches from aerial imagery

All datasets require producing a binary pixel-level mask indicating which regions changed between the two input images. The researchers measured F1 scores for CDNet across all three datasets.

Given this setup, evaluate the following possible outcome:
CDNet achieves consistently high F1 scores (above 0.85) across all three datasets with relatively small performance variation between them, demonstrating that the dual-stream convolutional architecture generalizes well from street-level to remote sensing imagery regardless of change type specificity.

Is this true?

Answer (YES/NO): YES